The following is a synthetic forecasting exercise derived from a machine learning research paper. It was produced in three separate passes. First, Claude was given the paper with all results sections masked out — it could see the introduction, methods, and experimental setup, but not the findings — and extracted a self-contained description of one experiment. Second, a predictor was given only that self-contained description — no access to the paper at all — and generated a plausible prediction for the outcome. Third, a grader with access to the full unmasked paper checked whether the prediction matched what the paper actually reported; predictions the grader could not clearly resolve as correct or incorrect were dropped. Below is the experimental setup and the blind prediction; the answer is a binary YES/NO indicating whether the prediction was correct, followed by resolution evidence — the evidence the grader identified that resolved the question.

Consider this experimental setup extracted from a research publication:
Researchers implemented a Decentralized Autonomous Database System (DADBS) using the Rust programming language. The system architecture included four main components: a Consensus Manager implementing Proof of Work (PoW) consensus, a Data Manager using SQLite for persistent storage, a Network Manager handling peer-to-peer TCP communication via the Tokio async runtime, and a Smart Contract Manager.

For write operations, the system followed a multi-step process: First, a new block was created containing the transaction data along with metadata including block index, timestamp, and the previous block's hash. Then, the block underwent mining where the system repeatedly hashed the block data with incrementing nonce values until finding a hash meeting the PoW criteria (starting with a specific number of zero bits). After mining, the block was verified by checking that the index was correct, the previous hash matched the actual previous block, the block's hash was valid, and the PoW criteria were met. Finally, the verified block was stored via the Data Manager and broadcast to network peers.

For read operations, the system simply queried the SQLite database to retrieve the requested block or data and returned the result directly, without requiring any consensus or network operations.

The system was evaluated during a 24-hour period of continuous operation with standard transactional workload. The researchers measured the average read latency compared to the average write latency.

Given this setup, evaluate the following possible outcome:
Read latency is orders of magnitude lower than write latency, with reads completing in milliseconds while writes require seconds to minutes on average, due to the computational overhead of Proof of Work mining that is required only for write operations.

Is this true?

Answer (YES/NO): NO